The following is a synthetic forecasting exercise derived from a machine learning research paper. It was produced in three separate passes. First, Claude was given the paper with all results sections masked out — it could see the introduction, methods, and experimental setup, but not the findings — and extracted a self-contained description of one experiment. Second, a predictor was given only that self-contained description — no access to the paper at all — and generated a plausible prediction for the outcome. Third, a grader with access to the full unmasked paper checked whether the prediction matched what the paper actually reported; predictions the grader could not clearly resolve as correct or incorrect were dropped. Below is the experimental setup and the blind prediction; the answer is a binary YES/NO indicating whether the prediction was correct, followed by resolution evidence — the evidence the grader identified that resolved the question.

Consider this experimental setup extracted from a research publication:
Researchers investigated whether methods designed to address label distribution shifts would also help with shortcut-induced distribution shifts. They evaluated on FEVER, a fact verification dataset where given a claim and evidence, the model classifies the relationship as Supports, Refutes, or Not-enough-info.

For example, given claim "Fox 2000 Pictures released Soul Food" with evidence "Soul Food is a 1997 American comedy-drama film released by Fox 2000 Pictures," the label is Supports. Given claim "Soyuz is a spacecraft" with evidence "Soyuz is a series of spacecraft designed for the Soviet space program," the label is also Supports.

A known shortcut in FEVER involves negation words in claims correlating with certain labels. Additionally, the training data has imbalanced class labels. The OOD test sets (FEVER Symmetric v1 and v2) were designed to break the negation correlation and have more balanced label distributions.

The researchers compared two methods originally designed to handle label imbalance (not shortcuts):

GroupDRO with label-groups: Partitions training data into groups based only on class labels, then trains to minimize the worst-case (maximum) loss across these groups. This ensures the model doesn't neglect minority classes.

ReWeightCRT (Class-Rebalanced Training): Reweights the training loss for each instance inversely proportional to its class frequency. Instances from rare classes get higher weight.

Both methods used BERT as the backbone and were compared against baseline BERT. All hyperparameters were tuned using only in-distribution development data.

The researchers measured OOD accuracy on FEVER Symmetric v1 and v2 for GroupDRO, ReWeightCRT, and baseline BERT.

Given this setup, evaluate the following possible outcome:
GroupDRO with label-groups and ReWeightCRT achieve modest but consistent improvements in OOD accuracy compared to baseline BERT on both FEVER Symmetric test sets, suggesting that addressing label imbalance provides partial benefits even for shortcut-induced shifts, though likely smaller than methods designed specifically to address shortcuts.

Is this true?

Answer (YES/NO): NO